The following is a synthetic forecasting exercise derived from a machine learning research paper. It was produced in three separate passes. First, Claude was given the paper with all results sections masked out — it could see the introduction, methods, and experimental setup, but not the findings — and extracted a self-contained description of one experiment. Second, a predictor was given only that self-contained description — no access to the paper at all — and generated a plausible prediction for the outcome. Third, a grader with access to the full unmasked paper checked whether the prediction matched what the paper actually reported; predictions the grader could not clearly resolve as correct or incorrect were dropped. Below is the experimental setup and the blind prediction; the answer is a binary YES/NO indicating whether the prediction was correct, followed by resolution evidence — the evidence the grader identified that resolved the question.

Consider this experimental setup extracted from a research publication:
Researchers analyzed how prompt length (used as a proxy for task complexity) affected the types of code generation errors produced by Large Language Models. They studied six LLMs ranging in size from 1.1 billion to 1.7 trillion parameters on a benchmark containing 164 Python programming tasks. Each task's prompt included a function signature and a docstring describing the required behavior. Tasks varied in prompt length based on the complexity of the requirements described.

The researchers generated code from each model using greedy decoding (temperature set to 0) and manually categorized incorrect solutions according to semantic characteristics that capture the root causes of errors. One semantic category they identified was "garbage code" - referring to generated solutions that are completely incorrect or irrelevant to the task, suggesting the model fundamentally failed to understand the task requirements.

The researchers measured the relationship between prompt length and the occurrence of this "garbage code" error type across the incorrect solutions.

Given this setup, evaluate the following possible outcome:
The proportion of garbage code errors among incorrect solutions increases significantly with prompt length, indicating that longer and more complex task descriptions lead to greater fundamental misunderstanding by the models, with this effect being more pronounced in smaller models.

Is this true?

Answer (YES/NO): NO